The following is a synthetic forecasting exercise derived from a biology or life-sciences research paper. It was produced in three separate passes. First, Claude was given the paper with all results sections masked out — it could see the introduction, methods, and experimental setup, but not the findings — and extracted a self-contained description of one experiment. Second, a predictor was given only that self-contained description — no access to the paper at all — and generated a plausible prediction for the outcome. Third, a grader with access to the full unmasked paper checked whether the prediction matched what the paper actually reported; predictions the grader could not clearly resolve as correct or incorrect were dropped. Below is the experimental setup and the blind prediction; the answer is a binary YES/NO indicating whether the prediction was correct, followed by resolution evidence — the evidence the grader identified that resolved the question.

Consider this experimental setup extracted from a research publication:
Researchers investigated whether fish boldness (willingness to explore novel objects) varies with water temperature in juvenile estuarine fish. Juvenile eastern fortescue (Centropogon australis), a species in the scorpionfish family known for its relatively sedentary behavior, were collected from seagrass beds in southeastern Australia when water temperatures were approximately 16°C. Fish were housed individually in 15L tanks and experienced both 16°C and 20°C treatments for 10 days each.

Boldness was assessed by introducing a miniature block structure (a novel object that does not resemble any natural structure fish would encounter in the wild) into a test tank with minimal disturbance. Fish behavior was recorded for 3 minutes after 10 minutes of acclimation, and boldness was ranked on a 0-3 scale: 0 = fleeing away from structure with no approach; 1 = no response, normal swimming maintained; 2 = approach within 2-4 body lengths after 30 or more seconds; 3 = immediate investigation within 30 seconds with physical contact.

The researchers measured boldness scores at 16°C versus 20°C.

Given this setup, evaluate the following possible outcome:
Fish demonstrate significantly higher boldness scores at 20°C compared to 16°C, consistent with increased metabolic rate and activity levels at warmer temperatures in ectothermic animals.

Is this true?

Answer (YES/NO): NO